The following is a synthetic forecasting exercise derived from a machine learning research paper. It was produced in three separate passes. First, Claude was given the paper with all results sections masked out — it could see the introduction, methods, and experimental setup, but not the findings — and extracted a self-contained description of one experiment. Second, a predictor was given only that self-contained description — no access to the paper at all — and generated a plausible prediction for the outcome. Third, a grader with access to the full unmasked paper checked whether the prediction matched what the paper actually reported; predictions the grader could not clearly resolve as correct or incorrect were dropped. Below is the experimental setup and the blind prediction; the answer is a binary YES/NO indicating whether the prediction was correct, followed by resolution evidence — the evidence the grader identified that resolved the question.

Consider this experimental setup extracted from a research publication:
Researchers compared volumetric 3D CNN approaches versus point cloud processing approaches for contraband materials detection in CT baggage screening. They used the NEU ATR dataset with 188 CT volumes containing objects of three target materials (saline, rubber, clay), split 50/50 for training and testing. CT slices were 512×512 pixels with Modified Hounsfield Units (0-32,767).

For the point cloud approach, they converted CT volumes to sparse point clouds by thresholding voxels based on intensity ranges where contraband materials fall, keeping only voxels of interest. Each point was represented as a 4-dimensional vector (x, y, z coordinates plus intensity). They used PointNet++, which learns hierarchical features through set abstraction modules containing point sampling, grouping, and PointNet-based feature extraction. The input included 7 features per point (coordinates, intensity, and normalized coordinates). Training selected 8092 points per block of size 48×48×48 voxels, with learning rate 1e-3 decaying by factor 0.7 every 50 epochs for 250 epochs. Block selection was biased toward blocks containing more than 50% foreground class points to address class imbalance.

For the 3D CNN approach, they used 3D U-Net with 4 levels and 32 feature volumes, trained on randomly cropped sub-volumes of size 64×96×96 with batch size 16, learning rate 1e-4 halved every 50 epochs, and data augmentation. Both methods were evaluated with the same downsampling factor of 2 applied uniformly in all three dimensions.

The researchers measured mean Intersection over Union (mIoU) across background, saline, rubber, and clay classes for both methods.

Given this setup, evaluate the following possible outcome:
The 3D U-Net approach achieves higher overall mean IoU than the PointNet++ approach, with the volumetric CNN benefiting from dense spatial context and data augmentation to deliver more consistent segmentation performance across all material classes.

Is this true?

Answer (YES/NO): YES